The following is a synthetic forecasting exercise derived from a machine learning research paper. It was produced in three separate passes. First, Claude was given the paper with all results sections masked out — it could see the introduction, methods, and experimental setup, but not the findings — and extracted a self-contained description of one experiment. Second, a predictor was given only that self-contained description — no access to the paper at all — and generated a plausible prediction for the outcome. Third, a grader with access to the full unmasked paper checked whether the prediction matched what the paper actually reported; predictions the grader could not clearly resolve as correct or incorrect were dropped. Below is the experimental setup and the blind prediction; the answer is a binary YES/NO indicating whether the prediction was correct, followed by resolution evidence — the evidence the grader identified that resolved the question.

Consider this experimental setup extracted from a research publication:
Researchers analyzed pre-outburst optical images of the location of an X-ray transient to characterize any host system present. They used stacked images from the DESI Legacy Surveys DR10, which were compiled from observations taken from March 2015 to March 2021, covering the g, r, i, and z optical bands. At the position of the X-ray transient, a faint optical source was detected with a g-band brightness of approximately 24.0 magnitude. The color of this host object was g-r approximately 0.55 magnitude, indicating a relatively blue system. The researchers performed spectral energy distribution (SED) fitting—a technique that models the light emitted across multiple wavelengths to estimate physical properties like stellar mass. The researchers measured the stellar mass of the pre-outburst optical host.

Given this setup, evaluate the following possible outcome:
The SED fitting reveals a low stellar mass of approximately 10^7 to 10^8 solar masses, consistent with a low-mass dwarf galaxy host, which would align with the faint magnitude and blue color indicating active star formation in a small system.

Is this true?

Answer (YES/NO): NO